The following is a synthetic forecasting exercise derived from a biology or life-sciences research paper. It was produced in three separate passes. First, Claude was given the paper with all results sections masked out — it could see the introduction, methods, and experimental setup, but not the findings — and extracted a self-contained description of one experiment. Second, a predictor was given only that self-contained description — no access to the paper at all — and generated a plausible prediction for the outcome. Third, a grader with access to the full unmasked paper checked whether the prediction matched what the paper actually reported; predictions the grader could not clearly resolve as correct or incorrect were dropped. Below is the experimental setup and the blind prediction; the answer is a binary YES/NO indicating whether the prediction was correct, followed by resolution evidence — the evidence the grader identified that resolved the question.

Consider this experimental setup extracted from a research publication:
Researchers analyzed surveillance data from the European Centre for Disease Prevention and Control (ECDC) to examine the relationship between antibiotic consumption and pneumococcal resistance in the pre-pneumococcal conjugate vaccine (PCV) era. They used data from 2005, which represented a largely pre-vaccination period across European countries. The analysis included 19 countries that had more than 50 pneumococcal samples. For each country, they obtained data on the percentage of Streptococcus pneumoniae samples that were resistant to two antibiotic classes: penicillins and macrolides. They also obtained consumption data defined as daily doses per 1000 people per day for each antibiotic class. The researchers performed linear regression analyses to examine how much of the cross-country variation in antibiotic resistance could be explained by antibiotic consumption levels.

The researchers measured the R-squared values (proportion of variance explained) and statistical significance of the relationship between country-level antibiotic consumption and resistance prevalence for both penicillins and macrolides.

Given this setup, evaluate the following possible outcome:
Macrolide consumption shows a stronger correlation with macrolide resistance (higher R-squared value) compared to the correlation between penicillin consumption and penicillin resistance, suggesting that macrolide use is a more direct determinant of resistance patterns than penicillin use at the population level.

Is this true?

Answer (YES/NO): NO